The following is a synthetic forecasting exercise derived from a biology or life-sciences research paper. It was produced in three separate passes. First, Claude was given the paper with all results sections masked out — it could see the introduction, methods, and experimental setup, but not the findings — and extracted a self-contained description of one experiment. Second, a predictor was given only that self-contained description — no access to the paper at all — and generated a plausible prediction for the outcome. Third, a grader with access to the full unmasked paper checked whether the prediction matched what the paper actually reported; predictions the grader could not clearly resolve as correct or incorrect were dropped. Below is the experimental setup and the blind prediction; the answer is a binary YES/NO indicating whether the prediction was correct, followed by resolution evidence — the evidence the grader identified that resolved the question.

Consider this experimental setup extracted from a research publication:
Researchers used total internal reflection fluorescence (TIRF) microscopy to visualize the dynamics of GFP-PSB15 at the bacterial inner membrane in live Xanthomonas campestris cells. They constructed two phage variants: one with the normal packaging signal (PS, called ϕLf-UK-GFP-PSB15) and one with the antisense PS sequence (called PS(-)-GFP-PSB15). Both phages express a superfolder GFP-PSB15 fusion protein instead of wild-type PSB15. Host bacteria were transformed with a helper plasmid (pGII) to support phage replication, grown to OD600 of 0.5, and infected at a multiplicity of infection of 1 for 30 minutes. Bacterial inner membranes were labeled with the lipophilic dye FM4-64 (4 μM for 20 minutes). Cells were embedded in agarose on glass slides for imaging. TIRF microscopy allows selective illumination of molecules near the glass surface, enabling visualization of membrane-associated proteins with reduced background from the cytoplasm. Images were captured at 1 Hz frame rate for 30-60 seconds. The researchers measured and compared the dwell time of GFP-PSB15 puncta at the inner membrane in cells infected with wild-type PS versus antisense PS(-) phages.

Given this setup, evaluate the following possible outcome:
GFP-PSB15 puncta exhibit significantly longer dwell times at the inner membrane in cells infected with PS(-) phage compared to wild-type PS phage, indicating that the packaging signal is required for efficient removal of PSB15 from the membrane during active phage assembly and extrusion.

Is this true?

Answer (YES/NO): YES